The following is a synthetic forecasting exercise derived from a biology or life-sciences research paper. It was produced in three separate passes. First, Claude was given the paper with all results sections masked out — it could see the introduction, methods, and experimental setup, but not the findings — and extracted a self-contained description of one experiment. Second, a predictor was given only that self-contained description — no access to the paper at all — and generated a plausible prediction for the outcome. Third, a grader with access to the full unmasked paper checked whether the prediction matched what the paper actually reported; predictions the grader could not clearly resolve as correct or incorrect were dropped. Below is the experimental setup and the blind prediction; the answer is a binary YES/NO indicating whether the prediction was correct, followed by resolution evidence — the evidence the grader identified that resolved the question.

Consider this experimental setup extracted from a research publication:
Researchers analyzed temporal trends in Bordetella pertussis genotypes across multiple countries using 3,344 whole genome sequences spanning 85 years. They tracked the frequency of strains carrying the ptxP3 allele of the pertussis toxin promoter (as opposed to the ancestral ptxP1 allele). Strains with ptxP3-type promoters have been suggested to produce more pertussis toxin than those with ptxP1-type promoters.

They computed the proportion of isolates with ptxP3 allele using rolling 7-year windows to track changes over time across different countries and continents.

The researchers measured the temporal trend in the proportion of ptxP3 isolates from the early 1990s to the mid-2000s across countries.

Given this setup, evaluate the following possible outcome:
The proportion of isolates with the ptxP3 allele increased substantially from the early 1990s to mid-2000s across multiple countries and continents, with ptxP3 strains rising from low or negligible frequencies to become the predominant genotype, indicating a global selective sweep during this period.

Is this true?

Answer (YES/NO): YES